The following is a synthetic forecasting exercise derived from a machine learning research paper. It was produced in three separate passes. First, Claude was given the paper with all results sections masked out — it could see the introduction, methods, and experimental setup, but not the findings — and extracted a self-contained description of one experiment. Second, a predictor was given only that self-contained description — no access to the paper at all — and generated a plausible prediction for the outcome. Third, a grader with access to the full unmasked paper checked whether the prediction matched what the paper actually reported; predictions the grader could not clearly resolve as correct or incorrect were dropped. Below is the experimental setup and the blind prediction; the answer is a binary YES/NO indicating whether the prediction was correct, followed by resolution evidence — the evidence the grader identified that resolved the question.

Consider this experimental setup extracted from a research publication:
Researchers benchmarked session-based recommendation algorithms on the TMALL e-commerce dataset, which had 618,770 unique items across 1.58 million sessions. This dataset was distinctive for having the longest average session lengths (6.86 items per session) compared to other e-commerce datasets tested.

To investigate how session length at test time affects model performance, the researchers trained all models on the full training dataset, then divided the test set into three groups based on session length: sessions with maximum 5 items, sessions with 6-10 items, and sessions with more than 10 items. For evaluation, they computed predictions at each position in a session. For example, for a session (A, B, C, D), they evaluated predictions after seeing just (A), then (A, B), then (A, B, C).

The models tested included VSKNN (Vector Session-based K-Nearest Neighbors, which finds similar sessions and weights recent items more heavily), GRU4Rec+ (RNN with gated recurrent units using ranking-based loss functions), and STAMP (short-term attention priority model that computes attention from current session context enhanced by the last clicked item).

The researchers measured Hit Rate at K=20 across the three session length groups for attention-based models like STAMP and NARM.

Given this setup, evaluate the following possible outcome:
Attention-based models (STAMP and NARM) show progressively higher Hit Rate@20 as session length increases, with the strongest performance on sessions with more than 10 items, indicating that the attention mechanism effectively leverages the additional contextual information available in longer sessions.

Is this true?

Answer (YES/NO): NO